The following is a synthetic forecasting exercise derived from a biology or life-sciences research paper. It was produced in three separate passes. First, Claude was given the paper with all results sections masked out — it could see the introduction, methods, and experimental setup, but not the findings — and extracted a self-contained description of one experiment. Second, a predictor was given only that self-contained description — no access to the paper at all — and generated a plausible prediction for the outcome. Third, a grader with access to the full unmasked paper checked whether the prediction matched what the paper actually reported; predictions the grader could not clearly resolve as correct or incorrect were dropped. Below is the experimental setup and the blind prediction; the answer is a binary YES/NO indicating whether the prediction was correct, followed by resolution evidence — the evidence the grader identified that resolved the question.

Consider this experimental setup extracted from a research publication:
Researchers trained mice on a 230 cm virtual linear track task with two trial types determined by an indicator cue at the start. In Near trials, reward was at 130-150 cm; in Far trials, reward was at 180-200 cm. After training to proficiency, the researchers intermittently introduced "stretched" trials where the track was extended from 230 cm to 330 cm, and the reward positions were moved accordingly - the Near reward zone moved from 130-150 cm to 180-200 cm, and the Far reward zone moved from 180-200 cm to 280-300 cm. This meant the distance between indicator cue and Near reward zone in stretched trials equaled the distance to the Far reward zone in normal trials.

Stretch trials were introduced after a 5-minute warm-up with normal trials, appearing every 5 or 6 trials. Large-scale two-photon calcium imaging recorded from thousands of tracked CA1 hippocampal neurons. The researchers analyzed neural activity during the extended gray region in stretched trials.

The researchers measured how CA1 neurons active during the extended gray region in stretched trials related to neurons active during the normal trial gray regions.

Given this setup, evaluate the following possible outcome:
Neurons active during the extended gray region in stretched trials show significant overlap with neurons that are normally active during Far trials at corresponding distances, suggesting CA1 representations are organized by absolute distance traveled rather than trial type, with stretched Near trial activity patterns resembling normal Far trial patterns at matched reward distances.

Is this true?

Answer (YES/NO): NO